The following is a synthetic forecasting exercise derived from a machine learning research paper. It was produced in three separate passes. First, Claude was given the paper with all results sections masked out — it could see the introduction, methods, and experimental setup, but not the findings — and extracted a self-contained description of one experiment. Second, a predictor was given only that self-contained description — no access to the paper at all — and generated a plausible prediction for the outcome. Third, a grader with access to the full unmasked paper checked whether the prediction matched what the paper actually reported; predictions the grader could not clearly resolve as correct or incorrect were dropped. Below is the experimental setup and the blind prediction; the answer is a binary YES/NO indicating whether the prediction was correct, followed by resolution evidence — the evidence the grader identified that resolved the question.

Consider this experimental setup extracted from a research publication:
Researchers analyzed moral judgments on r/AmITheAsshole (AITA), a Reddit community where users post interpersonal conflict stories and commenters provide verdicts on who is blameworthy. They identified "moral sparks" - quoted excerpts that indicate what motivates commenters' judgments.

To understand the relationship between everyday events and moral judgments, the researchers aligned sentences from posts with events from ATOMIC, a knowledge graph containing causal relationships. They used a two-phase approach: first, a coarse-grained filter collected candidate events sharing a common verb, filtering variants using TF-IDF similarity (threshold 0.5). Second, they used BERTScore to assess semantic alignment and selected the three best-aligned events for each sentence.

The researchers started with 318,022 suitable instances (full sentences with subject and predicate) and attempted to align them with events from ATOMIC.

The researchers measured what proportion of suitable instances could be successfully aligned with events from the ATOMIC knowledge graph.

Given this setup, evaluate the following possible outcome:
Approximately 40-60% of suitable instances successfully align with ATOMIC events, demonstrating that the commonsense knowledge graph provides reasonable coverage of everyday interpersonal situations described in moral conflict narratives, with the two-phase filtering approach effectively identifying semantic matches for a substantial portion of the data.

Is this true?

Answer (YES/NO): NO